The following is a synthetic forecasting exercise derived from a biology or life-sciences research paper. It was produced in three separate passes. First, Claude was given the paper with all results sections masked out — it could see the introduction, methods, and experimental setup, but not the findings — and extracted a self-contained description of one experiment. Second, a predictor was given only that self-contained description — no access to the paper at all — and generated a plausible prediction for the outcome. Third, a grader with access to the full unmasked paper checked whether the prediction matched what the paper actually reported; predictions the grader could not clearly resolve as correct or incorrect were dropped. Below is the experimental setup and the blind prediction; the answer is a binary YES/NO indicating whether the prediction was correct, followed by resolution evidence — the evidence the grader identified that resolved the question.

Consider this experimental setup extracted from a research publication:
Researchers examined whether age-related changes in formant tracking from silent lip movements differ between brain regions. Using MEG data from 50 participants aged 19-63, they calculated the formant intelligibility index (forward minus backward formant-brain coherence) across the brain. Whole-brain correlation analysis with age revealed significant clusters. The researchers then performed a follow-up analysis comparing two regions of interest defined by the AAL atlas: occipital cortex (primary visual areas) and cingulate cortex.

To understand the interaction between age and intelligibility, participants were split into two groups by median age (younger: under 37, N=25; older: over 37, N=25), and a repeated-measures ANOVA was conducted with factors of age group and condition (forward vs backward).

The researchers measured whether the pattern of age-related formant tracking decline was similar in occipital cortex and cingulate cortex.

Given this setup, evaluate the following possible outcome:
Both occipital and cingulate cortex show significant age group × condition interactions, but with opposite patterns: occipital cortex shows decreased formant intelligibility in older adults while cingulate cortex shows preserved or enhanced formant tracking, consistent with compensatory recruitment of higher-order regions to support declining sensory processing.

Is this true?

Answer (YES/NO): NO